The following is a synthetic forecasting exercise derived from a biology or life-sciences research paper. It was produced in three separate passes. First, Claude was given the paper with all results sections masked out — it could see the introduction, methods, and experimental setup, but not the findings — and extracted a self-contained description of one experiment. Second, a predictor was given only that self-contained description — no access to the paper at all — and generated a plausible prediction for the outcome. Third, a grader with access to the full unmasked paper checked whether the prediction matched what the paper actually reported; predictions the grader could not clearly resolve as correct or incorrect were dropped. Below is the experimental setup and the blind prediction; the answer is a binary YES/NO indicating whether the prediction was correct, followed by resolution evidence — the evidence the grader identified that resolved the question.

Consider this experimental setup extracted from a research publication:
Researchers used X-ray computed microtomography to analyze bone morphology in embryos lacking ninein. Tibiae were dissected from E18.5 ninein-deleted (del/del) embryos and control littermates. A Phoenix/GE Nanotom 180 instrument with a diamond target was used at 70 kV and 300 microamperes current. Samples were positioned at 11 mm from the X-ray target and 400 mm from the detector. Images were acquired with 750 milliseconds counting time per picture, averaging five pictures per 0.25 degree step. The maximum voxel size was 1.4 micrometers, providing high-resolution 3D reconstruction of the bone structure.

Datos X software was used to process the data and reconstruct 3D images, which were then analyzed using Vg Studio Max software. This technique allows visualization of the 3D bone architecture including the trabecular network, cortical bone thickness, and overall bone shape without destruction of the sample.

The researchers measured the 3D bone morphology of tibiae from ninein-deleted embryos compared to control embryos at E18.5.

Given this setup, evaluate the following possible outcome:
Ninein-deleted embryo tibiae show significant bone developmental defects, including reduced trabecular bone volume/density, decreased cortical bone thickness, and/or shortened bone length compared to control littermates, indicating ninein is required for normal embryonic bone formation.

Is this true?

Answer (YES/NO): NO